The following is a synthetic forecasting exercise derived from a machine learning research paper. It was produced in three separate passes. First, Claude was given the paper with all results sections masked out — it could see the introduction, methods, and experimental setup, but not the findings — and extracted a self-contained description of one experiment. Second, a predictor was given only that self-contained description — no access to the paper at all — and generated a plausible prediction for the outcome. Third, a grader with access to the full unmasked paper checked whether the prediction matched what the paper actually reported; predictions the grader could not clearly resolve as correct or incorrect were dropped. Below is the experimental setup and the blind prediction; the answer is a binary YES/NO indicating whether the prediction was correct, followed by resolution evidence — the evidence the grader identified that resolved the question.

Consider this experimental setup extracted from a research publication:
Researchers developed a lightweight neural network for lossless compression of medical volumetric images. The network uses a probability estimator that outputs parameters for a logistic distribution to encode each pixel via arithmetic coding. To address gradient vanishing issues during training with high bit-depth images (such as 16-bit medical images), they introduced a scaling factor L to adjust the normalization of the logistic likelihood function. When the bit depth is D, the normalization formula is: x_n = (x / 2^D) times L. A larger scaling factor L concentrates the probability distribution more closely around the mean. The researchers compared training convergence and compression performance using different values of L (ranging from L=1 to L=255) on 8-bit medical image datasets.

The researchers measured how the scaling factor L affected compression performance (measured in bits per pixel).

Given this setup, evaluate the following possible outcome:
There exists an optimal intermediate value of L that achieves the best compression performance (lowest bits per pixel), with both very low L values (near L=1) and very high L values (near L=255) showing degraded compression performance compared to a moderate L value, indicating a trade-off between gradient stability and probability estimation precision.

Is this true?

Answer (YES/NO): NO